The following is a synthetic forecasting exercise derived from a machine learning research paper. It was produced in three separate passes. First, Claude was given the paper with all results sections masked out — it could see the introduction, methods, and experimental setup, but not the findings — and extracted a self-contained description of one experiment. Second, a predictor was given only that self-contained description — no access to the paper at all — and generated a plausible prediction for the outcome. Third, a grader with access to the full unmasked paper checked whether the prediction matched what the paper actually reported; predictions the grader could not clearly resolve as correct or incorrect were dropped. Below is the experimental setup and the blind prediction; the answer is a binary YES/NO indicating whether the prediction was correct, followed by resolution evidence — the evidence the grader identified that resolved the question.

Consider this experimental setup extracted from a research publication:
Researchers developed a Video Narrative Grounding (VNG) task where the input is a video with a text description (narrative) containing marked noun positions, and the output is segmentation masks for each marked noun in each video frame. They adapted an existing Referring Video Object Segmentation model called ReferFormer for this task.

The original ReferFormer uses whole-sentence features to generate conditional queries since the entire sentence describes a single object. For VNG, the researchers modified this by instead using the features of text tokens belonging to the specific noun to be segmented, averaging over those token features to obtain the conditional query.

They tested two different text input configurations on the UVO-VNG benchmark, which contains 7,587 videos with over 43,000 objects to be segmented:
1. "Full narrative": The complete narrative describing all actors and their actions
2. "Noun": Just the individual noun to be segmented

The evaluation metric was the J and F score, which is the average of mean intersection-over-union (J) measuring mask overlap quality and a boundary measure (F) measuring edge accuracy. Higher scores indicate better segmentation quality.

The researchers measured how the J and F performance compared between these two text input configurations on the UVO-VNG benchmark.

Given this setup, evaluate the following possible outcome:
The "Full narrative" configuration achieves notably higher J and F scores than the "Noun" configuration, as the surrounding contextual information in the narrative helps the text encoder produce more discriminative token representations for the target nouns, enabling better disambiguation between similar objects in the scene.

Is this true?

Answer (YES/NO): NO